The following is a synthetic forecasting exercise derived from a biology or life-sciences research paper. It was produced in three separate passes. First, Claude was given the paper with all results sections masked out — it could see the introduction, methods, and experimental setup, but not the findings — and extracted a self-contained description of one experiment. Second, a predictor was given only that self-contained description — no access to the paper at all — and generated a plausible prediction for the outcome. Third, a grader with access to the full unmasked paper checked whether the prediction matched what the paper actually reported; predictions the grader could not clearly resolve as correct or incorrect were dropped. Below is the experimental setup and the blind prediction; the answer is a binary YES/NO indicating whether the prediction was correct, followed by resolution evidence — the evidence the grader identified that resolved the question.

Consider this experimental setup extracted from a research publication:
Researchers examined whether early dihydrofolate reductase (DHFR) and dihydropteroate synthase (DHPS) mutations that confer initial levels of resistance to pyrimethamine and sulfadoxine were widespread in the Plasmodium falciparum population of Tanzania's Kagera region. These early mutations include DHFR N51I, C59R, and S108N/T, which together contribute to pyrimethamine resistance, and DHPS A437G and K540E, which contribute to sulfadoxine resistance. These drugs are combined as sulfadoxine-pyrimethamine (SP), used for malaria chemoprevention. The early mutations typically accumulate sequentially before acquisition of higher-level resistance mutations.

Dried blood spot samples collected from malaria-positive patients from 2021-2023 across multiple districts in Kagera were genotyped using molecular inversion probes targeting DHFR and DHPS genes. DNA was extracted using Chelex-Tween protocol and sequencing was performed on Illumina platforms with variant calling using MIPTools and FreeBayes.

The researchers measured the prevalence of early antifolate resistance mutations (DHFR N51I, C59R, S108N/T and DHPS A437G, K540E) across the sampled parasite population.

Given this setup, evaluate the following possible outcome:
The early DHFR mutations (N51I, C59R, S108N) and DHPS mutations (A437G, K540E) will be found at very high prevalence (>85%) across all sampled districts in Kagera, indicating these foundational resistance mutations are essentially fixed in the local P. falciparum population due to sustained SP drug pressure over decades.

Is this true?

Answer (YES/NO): YES